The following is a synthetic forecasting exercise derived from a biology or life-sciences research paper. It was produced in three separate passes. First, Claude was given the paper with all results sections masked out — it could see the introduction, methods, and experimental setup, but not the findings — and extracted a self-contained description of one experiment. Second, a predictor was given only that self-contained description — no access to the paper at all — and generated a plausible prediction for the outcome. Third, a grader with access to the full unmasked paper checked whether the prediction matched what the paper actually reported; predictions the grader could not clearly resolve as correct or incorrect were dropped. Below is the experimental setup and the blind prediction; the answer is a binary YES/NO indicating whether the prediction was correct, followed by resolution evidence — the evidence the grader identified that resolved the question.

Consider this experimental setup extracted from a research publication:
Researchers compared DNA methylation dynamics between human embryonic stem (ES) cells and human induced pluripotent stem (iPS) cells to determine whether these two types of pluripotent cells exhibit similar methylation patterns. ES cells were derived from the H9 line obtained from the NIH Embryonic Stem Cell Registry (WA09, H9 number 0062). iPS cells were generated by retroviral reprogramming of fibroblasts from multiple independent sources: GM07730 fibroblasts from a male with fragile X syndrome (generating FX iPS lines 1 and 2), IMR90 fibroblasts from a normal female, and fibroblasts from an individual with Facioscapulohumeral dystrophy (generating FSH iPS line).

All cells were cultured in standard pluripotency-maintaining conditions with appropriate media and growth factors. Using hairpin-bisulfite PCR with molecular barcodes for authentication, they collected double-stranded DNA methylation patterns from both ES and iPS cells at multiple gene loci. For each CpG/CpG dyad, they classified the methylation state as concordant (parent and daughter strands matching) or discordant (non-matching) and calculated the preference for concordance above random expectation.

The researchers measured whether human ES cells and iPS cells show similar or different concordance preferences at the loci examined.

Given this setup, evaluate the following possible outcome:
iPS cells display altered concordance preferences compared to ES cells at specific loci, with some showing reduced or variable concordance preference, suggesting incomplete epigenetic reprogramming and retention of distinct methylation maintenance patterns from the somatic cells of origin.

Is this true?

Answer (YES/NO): NO